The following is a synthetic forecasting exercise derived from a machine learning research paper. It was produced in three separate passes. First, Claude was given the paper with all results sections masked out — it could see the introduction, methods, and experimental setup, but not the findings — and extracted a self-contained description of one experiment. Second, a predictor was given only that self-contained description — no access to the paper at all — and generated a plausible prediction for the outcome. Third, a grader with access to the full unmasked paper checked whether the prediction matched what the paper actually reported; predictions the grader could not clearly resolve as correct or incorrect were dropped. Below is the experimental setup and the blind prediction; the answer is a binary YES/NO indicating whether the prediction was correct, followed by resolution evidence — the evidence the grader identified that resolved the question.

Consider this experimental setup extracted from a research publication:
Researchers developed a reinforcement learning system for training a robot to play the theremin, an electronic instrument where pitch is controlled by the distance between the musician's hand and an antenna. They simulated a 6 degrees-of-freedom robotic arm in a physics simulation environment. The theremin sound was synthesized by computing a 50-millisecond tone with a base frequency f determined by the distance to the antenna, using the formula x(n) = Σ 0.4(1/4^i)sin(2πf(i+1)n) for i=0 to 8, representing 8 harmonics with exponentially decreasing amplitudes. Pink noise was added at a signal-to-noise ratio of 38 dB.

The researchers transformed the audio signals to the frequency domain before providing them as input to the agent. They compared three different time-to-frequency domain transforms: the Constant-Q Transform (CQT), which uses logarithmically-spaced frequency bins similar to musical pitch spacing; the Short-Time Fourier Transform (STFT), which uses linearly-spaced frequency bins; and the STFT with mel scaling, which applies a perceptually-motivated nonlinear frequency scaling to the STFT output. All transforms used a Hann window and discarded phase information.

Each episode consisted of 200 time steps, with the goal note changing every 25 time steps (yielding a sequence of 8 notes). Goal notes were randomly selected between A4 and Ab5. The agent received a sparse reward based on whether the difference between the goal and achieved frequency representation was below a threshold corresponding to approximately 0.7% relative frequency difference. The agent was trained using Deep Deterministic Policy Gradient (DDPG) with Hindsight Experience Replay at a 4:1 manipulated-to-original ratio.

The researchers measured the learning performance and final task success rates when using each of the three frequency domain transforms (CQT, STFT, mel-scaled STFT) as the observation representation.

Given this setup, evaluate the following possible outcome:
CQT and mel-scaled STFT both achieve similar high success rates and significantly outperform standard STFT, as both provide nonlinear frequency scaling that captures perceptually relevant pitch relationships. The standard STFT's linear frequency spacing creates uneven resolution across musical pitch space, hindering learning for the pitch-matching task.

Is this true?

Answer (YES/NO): NO